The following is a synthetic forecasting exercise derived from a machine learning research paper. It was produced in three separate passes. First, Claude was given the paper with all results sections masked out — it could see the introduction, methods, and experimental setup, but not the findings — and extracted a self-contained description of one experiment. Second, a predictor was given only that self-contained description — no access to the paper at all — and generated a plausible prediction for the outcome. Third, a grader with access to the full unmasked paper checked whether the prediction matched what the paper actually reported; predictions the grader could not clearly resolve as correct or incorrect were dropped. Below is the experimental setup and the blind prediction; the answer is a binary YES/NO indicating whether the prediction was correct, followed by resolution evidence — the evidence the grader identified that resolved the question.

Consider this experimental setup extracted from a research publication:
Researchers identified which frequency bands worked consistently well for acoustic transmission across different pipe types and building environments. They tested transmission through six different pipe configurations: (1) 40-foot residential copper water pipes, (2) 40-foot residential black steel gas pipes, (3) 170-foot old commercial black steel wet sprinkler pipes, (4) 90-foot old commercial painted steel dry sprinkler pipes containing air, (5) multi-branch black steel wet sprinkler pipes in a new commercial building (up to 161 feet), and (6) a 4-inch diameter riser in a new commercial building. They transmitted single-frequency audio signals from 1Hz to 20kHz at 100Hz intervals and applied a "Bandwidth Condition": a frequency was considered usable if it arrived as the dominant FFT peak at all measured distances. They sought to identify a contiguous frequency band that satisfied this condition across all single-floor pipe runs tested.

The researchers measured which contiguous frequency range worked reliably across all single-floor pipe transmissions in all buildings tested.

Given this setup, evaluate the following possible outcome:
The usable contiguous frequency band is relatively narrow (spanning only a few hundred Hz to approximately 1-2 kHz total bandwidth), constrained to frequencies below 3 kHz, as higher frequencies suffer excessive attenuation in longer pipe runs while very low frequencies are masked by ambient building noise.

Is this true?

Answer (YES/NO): NO